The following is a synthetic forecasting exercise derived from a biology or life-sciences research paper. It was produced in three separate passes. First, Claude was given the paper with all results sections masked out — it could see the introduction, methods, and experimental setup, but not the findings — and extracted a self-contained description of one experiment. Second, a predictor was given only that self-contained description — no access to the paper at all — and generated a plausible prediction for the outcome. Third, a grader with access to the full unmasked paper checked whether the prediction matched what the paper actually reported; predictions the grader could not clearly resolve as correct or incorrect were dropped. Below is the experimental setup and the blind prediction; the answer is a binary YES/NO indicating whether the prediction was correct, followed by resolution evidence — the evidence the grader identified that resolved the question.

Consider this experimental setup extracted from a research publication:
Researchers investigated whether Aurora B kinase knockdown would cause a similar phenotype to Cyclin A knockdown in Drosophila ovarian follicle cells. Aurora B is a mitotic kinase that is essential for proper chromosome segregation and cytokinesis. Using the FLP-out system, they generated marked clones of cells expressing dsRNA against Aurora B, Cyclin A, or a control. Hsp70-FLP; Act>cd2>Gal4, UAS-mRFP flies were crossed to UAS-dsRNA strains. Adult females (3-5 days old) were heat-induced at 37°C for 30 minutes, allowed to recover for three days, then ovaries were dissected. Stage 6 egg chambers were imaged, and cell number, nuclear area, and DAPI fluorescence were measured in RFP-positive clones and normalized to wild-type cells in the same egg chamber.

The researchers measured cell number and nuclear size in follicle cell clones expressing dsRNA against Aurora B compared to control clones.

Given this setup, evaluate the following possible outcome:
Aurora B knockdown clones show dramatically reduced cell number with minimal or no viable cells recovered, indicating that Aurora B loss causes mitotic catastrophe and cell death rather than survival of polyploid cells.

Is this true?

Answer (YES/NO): NO